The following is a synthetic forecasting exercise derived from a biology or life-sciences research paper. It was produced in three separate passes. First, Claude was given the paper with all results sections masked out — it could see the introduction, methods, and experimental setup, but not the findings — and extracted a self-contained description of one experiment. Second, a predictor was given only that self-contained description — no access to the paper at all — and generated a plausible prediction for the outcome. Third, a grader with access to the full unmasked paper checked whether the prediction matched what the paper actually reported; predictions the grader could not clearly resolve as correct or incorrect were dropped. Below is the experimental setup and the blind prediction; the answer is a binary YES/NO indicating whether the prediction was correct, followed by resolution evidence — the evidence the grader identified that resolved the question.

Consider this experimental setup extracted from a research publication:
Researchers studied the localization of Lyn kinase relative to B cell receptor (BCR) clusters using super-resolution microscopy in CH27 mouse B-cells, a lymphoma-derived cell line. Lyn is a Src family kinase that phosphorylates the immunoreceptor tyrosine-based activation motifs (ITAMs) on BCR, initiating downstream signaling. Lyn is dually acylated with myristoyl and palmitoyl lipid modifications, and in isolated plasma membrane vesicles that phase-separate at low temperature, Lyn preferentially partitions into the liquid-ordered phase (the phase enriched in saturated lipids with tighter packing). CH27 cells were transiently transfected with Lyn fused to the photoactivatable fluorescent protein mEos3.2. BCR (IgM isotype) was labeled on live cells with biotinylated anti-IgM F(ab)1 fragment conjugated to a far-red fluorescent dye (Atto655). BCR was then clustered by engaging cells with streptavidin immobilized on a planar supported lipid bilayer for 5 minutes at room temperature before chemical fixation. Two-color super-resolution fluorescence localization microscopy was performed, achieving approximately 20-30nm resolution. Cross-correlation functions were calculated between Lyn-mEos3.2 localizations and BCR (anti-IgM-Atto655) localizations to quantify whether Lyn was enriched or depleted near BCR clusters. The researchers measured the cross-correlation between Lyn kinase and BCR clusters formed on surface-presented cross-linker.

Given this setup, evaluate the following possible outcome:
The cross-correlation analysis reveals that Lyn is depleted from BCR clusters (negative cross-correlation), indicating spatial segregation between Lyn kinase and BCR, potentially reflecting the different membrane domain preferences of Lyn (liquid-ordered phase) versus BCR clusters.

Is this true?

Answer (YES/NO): NO